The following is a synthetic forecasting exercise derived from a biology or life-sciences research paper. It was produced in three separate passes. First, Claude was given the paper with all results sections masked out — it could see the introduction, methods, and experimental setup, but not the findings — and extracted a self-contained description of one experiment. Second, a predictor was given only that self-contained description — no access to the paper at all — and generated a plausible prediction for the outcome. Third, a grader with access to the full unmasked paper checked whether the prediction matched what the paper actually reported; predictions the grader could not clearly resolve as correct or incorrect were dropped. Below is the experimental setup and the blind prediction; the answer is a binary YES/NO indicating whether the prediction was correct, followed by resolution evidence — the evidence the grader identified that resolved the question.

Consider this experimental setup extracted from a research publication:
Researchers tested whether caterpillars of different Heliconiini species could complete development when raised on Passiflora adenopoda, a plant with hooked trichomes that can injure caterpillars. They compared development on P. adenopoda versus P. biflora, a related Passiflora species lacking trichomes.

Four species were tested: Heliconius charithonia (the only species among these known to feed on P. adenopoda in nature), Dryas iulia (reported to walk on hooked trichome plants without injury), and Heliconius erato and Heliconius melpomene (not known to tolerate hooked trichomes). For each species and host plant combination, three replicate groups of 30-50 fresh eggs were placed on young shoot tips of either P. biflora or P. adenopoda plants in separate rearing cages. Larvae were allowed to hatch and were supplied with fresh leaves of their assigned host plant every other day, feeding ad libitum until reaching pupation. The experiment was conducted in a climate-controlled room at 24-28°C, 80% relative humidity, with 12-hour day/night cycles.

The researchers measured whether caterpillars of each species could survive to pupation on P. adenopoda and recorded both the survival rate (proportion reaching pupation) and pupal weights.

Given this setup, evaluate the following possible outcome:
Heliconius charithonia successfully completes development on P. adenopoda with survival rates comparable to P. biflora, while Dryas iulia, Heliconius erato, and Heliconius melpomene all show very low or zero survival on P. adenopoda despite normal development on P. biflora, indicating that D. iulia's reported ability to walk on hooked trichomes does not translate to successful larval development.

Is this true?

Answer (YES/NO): NO